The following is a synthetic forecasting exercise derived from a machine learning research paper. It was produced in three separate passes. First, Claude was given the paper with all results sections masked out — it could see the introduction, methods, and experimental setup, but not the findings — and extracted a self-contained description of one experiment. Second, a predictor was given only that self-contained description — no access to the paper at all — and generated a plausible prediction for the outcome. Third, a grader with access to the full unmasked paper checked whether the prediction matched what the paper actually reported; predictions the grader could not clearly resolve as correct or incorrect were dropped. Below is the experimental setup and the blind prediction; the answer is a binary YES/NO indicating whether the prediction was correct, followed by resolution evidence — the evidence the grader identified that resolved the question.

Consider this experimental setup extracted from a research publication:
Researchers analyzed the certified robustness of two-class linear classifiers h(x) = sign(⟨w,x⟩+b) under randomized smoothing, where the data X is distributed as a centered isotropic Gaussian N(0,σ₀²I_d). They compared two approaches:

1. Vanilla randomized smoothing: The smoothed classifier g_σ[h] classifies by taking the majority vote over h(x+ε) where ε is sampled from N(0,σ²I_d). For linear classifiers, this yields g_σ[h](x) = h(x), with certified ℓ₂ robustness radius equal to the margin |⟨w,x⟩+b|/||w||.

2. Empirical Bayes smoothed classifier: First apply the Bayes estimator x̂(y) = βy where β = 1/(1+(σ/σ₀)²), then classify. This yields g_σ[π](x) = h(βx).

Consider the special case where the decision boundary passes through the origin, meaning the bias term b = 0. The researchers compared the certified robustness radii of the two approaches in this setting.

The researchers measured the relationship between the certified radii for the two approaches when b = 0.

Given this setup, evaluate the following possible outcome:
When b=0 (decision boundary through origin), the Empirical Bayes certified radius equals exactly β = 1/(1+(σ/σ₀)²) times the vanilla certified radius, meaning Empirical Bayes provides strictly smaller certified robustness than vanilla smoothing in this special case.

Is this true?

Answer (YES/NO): NO